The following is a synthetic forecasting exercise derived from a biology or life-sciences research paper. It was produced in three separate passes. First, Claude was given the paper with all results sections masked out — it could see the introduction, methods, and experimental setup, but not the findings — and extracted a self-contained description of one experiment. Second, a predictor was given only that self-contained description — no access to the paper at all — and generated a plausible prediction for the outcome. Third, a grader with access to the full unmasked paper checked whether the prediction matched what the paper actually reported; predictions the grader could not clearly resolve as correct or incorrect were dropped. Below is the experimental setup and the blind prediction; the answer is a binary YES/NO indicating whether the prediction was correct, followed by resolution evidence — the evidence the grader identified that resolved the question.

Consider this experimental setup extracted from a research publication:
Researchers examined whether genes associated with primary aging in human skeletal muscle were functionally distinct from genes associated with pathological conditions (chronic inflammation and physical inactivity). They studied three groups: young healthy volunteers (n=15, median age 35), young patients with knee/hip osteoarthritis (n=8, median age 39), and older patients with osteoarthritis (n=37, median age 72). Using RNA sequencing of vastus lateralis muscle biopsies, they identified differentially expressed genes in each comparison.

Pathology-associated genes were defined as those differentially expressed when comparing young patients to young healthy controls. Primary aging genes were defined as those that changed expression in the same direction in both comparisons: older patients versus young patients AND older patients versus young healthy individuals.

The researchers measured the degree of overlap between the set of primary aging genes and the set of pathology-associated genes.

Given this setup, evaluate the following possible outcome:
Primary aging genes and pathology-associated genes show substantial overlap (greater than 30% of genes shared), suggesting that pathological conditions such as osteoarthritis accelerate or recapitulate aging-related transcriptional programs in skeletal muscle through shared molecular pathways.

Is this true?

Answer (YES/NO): NO